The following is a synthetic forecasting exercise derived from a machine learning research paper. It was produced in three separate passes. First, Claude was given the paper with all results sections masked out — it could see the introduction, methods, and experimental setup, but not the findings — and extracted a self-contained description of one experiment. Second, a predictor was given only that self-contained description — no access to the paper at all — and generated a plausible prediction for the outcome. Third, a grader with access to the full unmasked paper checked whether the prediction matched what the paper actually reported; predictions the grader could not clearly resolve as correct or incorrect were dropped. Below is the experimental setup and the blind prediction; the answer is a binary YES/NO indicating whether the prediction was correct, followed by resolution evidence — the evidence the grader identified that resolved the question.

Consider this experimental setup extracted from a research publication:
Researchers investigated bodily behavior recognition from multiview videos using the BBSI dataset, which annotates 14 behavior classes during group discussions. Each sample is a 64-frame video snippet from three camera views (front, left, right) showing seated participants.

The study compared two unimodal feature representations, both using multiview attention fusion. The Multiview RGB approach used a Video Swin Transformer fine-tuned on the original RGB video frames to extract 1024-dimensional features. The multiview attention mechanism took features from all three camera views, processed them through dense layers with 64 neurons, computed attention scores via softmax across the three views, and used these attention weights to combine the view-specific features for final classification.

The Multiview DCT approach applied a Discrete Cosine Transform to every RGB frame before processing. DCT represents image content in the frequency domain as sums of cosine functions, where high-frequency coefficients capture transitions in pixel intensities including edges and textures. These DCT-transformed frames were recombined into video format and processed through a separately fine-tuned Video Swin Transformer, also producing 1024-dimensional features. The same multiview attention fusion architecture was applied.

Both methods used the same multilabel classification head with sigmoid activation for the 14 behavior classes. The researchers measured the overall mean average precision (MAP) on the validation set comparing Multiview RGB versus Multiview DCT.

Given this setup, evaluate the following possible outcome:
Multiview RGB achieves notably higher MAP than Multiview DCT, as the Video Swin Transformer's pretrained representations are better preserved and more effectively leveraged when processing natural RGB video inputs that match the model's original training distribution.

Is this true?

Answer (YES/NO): YES